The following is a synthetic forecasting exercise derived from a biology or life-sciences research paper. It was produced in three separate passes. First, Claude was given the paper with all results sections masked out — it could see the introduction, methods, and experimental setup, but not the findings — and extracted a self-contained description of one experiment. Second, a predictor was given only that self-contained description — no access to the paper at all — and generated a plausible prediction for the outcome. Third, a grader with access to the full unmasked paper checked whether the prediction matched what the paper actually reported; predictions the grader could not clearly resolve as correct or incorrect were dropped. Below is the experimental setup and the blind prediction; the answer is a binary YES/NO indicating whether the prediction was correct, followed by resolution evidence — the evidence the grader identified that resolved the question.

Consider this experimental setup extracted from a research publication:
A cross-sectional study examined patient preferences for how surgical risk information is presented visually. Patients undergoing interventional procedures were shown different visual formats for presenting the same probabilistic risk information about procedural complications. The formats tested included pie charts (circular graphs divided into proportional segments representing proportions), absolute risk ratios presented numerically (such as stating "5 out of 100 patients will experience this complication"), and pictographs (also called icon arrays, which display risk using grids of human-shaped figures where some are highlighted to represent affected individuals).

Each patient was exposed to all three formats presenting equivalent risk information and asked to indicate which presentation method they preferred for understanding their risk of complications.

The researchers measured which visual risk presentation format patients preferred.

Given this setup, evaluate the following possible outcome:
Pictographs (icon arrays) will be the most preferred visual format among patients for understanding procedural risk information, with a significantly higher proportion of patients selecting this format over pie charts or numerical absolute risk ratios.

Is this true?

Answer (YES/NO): NO